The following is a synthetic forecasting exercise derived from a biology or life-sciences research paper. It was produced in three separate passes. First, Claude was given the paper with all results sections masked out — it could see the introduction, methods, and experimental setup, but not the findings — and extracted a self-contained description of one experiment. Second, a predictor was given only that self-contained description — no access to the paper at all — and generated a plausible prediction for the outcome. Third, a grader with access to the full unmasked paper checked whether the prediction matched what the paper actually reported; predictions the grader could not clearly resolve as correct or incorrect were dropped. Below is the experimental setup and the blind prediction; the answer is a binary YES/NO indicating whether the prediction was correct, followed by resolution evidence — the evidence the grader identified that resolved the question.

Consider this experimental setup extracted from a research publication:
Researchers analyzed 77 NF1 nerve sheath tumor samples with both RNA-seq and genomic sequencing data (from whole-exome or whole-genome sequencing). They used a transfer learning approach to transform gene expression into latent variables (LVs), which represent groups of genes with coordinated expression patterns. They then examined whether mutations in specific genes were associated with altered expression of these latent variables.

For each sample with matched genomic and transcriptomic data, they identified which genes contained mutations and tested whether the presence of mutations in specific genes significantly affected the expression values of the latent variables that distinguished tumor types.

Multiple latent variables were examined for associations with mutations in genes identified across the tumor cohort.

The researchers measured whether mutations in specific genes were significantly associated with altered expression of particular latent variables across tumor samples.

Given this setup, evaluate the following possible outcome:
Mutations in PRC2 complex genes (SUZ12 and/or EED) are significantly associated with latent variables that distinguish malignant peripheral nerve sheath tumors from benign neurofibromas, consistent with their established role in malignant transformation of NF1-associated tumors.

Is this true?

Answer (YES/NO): NO